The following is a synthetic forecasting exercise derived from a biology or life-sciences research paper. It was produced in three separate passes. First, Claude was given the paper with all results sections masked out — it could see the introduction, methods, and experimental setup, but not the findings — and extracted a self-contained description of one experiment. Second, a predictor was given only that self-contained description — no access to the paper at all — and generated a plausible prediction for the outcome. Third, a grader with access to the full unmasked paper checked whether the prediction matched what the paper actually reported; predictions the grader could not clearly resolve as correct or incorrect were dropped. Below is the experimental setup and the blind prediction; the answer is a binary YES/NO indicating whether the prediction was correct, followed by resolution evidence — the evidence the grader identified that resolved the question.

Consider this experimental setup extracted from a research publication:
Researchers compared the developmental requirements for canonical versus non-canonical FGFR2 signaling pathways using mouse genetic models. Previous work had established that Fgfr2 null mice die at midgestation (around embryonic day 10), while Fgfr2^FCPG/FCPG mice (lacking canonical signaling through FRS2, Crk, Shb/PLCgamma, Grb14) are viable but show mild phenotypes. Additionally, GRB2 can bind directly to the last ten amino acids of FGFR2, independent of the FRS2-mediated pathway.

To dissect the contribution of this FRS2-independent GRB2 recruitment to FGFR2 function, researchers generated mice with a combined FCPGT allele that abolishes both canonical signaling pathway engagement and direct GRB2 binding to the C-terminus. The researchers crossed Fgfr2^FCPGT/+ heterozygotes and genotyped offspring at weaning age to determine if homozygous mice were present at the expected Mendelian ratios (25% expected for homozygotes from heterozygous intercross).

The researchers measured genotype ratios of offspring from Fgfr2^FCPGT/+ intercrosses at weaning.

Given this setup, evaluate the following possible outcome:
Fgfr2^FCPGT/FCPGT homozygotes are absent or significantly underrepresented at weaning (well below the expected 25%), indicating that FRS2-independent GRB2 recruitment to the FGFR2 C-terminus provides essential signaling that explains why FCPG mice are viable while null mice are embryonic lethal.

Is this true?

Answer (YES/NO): NO